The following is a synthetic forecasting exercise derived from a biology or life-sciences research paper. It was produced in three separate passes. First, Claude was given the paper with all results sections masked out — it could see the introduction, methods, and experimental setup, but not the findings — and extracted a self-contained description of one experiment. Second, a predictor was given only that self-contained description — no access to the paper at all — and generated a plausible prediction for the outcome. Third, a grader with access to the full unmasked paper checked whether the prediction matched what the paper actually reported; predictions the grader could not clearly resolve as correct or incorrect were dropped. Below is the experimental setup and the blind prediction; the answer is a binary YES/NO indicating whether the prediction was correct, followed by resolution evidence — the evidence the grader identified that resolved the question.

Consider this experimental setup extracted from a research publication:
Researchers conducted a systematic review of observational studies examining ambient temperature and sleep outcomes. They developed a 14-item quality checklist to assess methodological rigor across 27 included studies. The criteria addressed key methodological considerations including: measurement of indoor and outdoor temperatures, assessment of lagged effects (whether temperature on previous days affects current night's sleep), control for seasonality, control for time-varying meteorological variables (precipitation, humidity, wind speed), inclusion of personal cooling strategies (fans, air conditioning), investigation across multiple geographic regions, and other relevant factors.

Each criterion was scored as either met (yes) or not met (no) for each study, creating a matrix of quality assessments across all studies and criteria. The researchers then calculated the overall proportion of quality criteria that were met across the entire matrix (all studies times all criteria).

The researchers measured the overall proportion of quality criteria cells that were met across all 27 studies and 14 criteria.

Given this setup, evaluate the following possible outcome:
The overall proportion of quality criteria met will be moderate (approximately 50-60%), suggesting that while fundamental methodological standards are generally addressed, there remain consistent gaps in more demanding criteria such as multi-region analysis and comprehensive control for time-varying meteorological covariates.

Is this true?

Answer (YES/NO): NO